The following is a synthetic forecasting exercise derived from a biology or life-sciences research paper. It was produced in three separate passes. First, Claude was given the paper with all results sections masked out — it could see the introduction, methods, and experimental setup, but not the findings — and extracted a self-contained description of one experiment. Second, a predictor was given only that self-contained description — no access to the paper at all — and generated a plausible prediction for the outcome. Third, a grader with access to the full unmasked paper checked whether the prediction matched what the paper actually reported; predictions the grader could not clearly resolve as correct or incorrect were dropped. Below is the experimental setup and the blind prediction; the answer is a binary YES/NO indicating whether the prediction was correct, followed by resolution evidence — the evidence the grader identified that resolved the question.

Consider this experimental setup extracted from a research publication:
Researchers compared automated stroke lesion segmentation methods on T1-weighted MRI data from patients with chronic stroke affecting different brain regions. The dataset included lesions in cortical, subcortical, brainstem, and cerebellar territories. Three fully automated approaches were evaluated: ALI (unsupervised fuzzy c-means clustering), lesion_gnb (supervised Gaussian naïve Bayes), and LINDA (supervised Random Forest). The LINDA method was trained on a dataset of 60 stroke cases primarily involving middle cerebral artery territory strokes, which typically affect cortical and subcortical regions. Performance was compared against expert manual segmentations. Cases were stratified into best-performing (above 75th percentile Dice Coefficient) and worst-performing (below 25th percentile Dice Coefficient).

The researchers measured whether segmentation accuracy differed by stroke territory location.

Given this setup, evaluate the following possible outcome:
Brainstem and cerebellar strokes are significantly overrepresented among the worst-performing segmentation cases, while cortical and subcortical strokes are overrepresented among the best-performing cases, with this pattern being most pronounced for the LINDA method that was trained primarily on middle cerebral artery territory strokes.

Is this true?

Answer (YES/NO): NO